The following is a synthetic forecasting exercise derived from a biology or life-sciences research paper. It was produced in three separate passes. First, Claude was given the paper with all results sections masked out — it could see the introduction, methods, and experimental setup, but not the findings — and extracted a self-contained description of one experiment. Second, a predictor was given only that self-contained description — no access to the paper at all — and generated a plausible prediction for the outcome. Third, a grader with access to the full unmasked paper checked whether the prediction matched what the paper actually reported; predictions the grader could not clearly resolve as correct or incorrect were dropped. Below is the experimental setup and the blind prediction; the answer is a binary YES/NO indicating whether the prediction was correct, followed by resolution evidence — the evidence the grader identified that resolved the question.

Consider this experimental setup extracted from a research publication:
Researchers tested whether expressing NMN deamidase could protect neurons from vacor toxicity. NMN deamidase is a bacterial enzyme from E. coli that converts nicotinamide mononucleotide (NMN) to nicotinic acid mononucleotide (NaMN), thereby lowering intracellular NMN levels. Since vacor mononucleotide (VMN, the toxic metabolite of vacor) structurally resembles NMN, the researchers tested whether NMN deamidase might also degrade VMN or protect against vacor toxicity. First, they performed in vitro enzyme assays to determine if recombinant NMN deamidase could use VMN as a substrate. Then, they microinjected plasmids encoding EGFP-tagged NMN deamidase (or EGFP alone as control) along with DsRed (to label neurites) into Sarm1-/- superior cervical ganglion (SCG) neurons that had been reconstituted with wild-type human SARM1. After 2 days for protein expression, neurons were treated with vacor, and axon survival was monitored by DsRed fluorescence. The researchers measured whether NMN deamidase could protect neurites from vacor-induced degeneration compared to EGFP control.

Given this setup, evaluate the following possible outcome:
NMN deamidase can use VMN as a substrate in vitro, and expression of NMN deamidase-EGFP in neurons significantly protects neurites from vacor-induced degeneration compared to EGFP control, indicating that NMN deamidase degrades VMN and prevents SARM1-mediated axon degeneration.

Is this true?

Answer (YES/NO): NO